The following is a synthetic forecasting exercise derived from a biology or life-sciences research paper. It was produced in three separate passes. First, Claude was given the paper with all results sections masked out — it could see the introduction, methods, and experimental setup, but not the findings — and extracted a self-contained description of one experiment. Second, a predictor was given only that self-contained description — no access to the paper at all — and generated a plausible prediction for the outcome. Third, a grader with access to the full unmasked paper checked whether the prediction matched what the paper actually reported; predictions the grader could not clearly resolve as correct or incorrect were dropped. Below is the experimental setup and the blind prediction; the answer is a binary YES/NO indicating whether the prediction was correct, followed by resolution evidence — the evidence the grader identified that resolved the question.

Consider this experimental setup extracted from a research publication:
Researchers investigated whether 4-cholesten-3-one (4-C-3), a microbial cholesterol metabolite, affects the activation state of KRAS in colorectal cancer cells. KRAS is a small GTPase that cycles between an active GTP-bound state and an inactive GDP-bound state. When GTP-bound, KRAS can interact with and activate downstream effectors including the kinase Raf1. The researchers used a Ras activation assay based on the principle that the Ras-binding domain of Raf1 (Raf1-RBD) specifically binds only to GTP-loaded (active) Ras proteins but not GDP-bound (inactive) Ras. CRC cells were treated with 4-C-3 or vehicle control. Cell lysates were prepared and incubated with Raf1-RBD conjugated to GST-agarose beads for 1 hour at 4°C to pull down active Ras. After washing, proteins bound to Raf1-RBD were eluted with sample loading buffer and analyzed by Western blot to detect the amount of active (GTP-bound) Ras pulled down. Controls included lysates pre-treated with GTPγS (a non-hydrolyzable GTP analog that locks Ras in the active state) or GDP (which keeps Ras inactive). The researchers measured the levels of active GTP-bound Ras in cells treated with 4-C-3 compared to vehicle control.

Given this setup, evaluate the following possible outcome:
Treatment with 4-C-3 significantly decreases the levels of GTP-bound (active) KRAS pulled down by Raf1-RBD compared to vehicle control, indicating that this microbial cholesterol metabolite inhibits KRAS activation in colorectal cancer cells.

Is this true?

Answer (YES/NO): YES